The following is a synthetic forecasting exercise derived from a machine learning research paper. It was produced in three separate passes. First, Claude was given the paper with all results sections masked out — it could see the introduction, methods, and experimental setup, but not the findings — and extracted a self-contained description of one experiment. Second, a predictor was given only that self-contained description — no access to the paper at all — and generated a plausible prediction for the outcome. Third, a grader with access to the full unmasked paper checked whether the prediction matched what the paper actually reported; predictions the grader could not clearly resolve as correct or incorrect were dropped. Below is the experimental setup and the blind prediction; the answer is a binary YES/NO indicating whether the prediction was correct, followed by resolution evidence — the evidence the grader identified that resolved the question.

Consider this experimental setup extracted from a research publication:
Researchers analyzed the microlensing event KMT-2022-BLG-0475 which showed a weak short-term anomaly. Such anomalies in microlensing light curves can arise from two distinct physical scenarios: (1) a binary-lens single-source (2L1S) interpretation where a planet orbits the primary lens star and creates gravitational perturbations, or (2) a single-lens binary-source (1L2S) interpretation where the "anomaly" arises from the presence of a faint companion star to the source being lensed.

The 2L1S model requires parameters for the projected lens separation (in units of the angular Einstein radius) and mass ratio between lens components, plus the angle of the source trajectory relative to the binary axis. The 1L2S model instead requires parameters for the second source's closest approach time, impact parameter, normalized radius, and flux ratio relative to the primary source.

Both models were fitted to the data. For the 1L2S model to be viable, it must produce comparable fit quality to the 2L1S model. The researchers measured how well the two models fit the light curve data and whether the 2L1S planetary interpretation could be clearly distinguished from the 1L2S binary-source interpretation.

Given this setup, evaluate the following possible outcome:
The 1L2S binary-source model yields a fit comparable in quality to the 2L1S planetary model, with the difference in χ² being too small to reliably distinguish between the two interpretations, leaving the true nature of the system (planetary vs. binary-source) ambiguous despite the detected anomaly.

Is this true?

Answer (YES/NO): NO